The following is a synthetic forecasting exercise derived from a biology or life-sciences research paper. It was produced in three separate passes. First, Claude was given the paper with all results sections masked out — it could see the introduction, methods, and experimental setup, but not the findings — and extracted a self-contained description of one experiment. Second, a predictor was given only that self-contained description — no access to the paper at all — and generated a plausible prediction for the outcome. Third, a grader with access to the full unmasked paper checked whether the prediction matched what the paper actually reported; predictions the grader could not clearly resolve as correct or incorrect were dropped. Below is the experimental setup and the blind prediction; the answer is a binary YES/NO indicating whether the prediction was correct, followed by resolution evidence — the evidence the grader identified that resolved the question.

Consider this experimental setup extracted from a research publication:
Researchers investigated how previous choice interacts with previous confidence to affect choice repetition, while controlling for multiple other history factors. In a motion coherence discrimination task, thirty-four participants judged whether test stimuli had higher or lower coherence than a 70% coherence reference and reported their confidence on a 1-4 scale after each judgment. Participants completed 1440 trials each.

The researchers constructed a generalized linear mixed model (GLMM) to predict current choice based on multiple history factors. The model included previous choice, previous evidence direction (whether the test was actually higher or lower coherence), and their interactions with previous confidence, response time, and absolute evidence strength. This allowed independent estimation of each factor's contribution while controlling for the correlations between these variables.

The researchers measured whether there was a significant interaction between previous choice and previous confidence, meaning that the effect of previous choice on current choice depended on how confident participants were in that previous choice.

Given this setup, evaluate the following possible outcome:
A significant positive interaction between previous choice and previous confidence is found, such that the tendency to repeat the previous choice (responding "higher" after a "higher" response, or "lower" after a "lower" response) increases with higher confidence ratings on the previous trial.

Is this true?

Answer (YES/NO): YES